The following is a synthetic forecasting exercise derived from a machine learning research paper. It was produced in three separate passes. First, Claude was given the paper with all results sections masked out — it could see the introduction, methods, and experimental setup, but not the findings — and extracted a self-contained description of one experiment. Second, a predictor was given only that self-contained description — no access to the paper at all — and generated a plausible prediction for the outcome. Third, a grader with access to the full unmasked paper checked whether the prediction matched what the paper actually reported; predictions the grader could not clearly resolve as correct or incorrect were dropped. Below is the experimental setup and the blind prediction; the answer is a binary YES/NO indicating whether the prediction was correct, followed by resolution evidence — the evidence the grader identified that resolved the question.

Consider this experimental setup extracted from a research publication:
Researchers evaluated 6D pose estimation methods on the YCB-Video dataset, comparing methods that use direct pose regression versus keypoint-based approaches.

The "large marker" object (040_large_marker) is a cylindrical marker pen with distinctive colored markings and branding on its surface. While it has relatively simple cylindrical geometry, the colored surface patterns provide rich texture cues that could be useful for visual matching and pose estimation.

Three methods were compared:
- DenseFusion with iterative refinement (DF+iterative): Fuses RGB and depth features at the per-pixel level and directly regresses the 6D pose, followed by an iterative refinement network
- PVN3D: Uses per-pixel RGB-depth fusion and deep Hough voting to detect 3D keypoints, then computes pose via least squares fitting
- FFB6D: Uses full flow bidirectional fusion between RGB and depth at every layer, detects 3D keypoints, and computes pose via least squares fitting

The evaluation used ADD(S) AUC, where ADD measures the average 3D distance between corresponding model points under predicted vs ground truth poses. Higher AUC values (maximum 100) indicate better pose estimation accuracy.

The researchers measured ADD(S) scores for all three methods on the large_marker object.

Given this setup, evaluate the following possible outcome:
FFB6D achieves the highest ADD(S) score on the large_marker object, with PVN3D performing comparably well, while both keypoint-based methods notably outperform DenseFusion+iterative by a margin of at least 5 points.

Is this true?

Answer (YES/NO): NO